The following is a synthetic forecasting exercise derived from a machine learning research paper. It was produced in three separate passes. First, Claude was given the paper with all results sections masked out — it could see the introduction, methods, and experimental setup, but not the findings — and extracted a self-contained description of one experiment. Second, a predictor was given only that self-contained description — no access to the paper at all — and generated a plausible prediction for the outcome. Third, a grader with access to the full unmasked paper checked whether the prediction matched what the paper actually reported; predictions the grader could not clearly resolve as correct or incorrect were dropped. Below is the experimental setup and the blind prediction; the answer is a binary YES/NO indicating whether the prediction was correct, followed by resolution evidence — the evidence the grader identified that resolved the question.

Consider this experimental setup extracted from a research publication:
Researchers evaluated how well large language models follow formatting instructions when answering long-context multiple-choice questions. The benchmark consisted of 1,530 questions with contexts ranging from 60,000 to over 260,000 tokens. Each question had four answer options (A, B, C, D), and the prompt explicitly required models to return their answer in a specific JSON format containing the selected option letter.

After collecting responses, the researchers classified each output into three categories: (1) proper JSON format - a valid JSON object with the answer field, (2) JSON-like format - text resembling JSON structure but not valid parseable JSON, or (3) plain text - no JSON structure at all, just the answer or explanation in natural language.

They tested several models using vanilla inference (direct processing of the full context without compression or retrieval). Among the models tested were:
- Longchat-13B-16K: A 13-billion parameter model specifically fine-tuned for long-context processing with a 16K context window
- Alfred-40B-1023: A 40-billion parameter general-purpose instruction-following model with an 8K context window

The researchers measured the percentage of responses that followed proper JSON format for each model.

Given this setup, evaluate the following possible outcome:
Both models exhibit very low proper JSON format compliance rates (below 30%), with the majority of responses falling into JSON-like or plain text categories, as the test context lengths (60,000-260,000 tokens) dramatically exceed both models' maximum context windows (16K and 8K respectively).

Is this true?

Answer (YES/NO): NO